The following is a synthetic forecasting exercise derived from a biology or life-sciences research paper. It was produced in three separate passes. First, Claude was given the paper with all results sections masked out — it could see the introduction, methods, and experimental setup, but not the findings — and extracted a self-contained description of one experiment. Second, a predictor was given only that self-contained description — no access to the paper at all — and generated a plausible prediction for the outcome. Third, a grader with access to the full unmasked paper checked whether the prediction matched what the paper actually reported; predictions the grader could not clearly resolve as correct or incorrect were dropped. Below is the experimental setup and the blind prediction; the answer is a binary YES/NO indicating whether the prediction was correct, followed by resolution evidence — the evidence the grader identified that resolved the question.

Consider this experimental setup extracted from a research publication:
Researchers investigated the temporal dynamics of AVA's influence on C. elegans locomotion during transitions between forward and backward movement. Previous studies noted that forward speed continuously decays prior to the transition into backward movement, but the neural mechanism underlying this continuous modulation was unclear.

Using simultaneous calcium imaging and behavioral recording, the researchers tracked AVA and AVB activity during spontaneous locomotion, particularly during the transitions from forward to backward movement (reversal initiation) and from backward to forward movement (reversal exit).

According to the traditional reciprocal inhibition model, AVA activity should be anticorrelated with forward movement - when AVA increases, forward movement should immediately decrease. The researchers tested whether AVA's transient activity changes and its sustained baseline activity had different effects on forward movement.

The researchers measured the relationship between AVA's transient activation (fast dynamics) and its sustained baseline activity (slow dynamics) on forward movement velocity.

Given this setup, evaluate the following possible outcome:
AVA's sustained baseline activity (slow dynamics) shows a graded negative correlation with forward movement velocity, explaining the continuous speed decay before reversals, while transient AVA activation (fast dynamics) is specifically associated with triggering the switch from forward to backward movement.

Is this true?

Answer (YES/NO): NO